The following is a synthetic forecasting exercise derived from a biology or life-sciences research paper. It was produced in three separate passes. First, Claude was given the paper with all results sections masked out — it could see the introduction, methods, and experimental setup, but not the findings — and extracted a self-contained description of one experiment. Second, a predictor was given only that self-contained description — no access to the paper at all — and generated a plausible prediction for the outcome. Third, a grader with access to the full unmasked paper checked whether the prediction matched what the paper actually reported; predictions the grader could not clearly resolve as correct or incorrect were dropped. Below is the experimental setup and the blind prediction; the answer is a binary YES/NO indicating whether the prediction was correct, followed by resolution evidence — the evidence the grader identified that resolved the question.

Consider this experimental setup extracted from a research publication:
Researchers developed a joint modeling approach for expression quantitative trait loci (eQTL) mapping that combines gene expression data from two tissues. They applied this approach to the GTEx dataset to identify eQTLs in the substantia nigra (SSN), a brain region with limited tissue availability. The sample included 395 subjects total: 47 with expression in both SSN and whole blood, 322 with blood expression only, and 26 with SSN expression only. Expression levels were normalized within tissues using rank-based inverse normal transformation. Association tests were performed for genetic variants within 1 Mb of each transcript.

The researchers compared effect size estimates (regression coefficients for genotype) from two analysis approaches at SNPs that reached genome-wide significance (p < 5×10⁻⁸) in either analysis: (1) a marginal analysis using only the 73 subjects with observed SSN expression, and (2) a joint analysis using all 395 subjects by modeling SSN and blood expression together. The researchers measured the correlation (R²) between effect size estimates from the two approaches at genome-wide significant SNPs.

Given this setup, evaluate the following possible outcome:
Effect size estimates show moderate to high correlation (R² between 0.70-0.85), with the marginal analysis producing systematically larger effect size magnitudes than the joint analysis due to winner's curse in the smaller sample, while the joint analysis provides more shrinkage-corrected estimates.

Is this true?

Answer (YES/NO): NO